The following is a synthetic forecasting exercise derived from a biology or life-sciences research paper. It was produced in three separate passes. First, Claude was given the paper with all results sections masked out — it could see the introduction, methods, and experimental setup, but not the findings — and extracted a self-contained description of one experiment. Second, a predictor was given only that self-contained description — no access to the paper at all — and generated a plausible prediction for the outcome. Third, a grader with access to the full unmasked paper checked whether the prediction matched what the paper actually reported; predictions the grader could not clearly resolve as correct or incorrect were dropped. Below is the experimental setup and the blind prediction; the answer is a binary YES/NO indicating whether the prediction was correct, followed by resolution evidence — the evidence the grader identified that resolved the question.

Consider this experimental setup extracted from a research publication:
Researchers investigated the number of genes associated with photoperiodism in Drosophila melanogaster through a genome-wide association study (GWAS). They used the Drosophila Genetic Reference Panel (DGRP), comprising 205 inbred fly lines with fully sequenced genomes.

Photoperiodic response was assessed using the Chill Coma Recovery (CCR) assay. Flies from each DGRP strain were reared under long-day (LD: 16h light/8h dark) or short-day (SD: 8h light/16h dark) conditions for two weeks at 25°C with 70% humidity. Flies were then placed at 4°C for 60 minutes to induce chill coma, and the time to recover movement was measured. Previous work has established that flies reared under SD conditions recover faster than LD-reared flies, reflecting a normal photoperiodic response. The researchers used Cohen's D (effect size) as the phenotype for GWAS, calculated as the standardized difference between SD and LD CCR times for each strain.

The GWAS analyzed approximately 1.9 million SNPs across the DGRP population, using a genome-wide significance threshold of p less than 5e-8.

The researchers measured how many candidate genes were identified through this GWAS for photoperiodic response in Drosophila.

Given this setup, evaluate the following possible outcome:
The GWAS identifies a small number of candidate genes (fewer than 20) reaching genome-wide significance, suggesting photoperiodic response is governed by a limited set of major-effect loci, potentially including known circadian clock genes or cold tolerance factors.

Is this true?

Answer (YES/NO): NO